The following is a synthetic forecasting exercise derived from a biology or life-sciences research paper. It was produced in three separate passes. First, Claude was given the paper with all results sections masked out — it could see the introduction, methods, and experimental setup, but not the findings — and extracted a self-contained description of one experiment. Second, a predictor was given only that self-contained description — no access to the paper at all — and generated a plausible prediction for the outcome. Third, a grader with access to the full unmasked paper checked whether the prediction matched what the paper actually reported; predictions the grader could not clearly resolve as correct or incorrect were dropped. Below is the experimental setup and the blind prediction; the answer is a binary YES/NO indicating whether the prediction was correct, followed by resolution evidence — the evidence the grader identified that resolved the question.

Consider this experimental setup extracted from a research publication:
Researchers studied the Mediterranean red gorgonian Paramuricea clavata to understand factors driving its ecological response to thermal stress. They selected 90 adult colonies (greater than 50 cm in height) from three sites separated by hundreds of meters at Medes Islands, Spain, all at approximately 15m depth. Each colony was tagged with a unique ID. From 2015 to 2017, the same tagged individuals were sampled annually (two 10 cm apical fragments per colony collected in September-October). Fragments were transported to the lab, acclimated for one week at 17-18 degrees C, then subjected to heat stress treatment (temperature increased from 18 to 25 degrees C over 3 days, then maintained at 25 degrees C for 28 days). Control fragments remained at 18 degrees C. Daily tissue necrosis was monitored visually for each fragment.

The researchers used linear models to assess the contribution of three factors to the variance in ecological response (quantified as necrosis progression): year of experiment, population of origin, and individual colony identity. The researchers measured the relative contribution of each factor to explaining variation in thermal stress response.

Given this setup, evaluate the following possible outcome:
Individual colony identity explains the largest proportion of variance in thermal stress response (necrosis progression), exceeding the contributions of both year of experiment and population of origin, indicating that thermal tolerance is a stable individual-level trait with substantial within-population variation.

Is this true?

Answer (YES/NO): NO